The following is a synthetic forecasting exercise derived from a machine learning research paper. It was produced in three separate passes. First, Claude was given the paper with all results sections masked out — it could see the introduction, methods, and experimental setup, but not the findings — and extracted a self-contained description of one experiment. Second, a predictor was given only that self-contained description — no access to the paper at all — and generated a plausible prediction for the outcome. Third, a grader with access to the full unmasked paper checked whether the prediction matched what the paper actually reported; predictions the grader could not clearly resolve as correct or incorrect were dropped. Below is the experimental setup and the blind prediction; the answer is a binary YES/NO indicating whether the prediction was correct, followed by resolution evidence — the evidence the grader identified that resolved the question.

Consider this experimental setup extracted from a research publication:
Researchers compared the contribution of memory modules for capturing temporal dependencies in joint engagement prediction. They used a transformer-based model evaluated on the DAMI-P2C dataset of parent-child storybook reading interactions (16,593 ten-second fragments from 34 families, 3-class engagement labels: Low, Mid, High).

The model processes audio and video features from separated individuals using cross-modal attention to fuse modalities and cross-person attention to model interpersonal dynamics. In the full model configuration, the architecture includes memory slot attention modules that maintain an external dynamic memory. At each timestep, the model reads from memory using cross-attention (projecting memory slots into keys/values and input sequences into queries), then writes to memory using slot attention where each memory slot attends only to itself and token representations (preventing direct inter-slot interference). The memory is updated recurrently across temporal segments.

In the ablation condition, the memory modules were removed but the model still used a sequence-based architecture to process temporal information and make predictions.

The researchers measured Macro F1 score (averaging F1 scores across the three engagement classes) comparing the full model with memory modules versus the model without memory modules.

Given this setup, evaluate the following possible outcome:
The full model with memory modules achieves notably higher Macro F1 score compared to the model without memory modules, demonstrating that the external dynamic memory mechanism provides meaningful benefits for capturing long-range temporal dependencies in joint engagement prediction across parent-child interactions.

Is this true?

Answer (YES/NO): NO